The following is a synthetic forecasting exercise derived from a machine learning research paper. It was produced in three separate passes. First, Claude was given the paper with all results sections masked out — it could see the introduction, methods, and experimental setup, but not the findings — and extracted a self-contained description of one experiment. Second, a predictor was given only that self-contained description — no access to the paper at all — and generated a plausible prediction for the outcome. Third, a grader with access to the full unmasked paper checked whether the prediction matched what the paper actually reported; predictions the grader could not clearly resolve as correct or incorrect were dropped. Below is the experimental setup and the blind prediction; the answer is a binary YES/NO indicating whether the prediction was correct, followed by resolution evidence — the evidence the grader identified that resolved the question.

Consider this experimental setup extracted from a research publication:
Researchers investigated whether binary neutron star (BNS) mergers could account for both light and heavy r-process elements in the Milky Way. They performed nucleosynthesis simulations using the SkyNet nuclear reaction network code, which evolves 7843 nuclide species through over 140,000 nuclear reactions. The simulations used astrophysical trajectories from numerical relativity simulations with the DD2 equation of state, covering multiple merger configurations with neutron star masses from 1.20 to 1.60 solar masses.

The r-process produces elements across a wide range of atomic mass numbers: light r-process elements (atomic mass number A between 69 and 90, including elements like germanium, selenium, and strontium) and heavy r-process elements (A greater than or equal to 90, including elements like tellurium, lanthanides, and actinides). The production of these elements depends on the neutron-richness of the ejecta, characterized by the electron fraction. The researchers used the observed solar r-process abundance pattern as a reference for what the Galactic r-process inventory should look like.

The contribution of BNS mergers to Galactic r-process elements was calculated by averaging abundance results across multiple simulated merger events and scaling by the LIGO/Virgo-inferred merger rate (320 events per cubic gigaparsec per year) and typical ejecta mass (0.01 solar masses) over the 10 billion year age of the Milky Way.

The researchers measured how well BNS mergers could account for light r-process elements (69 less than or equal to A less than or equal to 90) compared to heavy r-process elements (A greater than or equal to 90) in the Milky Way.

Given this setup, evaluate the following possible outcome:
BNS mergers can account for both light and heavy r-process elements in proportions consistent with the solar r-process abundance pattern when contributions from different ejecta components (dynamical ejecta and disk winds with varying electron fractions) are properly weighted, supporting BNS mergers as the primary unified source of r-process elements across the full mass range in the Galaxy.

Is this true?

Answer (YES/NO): NO